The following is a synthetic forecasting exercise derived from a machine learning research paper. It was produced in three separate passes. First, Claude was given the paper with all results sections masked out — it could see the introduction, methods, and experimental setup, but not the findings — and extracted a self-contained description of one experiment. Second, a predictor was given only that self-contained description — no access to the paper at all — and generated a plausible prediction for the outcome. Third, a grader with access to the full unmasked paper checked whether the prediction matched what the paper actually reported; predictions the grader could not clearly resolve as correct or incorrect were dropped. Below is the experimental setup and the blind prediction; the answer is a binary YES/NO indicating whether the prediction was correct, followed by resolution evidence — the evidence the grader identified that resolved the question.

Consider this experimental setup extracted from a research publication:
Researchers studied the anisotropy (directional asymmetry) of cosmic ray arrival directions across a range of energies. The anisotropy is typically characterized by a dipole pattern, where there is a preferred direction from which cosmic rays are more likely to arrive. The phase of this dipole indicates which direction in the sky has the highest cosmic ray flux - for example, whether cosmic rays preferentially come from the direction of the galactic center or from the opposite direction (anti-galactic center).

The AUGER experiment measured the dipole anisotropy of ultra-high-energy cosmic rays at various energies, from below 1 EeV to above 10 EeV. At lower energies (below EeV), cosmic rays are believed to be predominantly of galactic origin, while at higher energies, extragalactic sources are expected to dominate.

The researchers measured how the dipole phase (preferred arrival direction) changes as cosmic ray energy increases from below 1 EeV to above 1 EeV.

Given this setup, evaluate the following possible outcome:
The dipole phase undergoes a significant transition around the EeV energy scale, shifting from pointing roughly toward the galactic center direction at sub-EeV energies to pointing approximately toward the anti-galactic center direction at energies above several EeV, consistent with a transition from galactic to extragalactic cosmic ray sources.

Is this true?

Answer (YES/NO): YES